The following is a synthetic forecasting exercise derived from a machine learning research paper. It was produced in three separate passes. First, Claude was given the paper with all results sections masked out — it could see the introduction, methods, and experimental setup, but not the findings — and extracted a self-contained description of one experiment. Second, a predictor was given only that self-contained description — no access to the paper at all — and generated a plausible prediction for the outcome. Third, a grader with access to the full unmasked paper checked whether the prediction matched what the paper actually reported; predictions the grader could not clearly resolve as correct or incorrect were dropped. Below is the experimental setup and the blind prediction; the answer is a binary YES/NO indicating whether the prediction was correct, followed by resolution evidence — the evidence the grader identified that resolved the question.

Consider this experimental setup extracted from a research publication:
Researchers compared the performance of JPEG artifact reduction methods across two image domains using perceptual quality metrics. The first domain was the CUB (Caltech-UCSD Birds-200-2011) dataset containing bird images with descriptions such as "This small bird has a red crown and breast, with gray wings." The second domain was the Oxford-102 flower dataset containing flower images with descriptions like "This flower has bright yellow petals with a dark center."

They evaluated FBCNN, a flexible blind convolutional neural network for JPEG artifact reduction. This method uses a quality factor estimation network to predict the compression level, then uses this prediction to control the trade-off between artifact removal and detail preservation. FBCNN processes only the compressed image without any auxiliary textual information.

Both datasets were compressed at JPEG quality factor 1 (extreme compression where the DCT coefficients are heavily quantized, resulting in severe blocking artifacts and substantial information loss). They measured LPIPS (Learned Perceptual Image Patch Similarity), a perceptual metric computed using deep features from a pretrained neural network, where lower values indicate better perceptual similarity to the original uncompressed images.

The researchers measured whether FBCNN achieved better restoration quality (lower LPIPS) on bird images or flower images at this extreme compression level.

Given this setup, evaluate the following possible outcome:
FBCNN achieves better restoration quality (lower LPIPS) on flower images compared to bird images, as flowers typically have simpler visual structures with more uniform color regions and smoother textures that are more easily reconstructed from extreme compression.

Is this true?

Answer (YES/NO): YES